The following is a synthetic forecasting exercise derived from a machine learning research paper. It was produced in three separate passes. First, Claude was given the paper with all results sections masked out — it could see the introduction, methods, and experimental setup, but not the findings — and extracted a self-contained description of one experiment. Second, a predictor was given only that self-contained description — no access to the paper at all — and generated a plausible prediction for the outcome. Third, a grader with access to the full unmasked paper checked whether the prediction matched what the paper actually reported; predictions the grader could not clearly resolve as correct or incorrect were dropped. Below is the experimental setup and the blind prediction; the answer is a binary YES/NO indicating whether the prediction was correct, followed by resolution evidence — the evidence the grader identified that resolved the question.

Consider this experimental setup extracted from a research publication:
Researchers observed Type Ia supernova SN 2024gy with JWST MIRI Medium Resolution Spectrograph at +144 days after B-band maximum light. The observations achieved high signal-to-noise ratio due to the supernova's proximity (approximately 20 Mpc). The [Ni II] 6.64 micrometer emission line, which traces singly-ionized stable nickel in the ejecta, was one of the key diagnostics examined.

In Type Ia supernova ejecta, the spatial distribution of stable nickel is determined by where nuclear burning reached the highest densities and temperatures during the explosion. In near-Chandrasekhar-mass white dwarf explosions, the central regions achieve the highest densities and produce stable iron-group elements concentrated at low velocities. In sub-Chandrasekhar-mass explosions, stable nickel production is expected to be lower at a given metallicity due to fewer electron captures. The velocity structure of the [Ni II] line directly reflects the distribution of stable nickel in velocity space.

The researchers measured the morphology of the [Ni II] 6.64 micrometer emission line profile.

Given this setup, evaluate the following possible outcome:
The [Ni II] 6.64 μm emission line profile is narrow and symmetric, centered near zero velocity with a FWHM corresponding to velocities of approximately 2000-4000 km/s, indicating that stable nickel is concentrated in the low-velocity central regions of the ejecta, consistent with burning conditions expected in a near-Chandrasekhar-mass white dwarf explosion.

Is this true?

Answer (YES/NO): NO